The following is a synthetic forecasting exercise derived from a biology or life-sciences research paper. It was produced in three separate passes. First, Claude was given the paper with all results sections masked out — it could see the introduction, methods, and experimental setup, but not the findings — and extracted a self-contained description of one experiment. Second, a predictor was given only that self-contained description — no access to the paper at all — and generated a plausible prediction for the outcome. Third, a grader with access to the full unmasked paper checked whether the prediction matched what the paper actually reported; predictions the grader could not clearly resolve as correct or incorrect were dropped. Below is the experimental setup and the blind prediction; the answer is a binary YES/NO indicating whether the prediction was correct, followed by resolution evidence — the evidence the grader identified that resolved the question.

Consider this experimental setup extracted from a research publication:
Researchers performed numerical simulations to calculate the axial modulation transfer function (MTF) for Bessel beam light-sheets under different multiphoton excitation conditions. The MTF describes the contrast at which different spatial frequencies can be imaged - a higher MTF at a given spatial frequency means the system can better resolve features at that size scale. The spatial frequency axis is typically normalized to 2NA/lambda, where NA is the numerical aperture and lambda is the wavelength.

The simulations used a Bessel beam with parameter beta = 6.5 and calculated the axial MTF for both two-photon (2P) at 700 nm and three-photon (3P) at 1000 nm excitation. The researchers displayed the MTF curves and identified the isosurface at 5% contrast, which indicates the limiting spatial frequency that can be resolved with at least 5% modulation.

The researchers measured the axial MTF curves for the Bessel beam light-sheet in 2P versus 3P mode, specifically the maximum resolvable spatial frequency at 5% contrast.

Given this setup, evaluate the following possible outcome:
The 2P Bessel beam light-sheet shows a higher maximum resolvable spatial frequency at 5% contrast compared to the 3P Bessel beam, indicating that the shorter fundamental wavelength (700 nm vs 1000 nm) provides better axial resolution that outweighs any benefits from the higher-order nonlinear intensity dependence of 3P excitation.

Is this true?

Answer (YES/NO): YES